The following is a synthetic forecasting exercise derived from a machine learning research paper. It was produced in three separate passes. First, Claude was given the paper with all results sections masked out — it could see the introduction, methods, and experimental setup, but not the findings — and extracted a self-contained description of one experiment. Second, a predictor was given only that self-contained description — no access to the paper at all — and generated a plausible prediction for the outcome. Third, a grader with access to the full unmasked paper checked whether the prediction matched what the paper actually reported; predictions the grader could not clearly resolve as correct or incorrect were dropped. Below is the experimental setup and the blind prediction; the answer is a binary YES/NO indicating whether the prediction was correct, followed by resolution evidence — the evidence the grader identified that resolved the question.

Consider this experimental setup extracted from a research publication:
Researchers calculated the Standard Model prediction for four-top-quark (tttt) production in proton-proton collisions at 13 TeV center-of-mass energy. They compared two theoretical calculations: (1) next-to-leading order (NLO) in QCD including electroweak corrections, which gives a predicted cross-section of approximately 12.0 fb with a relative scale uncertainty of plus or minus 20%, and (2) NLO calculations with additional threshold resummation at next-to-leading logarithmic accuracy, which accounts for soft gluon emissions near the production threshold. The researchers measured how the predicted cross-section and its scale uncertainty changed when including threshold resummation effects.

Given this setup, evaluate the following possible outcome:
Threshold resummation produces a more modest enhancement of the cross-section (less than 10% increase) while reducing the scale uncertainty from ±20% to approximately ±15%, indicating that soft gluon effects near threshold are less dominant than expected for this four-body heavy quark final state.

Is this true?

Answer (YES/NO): NO